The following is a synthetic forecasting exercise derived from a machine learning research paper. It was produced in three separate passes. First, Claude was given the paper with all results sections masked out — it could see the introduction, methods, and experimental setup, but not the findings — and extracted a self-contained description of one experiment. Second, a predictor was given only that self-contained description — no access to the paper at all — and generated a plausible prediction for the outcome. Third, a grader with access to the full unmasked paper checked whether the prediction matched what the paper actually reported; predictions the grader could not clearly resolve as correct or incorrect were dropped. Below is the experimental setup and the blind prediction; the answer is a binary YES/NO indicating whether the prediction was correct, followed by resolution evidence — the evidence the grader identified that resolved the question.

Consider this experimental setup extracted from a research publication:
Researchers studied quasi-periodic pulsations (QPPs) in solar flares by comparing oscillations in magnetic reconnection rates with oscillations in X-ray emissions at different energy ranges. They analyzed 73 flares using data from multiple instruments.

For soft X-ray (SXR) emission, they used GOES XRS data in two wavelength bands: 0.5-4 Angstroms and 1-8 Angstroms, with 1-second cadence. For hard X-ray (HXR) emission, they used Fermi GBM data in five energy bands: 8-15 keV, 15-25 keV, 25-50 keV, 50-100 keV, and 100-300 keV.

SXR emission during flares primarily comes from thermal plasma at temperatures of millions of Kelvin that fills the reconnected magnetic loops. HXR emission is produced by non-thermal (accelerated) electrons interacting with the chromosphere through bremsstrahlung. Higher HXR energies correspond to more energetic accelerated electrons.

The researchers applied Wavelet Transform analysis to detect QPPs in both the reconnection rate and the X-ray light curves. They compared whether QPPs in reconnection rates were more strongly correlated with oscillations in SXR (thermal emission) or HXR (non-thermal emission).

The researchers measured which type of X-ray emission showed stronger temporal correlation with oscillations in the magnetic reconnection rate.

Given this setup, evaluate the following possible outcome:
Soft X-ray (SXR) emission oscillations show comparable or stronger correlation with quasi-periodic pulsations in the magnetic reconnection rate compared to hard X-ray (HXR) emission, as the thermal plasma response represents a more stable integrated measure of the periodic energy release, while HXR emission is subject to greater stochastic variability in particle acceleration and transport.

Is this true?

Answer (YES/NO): YES